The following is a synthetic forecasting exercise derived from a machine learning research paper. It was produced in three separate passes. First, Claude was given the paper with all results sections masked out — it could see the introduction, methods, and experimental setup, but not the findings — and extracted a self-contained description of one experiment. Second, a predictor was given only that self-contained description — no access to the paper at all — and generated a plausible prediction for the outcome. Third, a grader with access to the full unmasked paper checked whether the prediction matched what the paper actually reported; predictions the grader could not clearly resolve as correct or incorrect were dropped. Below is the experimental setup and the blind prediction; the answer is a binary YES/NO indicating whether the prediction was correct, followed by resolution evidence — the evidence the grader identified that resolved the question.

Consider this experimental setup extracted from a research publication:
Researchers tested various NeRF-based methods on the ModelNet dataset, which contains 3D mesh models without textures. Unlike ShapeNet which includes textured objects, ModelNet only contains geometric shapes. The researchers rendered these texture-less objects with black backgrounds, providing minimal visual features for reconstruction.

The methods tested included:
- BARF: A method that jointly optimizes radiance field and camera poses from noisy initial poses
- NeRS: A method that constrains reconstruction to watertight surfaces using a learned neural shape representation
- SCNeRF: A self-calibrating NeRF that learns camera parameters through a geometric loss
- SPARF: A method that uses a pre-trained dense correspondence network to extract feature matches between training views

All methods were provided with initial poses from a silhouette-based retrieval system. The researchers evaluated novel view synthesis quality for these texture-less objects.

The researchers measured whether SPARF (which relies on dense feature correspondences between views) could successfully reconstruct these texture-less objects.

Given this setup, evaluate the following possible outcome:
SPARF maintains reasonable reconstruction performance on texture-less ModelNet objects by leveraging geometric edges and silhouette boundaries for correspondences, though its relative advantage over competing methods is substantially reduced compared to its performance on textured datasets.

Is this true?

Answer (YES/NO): NO